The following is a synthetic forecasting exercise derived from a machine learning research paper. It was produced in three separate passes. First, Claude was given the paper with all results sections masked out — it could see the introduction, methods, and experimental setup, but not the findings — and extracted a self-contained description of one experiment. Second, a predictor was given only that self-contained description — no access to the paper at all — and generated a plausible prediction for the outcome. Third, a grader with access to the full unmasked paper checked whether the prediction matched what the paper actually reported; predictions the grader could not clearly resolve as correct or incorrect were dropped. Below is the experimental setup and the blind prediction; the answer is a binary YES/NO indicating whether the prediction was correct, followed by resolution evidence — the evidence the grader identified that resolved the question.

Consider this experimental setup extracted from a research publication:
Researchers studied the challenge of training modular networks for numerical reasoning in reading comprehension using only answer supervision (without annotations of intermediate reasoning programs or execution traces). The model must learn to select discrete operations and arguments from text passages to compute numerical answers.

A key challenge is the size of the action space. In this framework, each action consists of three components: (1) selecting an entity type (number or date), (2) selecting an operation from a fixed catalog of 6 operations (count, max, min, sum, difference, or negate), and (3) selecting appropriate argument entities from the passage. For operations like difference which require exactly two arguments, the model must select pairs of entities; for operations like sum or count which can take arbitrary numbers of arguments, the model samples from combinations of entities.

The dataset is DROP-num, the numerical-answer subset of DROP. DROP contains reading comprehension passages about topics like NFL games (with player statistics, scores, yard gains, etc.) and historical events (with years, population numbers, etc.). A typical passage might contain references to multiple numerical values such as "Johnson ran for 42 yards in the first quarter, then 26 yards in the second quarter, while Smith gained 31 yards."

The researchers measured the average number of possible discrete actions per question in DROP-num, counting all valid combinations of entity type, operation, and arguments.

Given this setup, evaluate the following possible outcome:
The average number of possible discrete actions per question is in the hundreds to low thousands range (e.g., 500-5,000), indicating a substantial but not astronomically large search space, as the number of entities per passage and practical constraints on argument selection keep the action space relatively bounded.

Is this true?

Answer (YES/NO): NO